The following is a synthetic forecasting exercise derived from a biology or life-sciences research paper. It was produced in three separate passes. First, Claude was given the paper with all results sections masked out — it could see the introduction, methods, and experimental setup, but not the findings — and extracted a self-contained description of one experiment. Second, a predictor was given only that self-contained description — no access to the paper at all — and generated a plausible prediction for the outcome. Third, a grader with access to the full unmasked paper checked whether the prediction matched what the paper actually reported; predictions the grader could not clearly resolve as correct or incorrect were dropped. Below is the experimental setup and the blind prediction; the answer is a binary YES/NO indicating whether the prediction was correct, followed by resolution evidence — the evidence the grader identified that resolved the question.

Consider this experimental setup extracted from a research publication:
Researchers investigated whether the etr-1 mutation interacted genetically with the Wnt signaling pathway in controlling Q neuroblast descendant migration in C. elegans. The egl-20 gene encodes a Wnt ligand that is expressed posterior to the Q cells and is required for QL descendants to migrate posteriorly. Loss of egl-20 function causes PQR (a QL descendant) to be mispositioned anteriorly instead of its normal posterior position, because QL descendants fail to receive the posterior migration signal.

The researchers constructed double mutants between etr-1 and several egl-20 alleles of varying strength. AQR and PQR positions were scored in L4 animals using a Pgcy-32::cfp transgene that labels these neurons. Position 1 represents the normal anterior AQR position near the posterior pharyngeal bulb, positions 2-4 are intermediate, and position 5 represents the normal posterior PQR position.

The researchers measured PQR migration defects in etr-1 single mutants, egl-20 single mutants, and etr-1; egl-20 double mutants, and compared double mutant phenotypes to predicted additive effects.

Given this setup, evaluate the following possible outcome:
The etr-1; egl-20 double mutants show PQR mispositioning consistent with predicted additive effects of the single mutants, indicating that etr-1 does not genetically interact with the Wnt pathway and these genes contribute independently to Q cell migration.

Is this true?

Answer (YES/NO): NO